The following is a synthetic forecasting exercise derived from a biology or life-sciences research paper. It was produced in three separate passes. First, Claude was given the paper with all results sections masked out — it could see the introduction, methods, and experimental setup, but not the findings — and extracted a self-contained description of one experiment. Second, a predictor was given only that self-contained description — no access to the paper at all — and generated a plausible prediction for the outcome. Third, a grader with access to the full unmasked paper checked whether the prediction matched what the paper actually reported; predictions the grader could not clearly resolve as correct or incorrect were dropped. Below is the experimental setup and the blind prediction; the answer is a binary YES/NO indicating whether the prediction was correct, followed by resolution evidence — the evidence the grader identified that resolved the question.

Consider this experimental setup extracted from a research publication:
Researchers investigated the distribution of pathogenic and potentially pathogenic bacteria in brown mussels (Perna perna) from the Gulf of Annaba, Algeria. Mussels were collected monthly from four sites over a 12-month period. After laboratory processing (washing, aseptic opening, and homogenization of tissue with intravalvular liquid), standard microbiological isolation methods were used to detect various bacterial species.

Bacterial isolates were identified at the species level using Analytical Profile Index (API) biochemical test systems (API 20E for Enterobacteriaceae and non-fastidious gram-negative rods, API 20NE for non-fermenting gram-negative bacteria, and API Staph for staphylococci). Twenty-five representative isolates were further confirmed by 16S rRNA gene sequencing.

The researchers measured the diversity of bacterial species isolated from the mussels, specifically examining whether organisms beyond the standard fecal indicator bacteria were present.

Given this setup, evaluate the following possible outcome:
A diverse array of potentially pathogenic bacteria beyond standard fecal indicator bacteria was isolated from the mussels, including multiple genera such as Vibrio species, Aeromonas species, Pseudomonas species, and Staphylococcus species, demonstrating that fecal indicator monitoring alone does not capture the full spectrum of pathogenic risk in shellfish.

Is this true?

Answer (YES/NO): YES